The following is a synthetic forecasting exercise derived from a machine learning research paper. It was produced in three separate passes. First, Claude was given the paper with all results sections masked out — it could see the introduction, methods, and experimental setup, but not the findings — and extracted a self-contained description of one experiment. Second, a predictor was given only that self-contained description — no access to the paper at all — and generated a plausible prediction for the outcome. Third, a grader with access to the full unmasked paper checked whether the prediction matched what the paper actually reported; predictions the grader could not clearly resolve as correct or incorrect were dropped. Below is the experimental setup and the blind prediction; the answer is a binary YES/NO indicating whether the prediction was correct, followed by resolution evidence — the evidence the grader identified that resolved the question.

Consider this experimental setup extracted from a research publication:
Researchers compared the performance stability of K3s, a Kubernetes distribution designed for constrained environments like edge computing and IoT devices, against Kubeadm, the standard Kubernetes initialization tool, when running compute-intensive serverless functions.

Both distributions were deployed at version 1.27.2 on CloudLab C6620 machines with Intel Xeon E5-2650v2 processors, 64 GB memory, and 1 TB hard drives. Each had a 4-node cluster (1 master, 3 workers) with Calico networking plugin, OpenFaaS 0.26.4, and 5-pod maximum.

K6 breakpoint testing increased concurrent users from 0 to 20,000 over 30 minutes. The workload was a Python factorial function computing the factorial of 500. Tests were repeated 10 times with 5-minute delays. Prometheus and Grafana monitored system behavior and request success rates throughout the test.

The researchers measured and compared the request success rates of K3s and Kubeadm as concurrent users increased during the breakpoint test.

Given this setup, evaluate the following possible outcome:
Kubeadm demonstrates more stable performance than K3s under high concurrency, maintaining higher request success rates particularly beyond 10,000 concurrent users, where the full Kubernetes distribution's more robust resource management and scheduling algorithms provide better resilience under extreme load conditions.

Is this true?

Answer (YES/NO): NO